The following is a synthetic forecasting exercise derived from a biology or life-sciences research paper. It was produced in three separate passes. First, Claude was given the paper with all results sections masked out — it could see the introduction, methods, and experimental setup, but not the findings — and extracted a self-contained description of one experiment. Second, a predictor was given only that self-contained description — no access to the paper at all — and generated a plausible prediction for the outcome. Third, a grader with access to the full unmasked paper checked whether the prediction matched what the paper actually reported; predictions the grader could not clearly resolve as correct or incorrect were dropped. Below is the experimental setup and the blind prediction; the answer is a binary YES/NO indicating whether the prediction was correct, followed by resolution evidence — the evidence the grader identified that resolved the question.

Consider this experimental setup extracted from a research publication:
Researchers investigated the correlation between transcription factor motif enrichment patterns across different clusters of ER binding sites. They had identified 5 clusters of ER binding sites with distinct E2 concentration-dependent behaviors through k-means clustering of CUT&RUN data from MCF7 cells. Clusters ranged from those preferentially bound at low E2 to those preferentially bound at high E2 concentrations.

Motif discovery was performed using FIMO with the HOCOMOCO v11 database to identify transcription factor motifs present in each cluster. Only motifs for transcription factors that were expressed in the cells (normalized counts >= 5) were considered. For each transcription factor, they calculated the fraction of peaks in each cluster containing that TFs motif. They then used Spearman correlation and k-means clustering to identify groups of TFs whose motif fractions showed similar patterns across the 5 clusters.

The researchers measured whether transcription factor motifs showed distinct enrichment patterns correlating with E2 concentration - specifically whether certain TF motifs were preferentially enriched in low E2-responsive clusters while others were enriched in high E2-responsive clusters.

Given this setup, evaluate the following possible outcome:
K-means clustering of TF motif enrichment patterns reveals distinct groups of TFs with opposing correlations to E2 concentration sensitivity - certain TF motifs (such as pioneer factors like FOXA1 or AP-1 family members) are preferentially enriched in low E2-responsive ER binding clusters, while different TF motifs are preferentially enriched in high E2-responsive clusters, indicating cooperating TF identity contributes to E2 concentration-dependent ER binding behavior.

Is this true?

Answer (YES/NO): YES